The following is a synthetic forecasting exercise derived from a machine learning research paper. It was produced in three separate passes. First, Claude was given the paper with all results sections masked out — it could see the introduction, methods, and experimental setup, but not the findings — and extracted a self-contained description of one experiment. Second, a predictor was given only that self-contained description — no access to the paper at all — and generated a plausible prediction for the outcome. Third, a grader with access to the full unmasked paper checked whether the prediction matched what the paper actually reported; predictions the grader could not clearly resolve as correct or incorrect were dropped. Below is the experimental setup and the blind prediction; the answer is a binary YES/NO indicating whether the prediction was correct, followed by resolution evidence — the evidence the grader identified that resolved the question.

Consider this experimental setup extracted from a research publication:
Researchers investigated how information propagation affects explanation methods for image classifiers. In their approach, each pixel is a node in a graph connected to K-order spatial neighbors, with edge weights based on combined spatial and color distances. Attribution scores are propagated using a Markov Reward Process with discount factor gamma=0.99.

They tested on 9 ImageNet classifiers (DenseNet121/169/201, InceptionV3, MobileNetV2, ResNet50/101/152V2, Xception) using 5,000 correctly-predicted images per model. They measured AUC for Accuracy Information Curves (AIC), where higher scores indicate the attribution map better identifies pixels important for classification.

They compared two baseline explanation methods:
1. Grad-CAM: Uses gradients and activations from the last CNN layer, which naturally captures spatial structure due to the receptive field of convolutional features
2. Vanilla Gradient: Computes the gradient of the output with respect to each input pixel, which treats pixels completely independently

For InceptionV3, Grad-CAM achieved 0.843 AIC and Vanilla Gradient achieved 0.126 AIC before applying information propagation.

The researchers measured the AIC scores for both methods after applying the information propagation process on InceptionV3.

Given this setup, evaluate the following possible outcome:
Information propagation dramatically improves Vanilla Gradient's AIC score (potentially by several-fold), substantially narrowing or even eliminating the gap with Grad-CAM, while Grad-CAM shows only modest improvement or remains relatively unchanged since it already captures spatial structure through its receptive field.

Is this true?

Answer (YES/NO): YES